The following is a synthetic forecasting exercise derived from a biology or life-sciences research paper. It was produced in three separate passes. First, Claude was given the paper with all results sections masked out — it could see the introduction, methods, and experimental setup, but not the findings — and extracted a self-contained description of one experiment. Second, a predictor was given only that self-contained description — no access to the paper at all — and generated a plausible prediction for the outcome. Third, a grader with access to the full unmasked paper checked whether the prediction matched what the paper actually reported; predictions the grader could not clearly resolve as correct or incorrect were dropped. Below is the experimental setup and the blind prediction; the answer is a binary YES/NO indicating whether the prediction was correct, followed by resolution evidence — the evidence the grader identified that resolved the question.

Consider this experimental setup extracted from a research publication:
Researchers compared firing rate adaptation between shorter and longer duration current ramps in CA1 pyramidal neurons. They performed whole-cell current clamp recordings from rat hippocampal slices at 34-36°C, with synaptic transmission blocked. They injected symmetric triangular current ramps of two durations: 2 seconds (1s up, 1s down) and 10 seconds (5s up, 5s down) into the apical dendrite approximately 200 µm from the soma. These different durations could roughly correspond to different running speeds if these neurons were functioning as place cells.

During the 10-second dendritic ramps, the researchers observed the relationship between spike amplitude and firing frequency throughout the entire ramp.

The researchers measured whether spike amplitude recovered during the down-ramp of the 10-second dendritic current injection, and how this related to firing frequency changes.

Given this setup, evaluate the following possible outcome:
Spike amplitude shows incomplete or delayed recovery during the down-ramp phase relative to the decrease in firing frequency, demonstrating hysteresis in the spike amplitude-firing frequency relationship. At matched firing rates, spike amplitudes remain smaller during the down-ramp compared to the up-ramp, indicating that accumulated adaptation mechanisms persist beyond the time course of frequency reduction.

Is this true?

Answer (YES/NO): NO